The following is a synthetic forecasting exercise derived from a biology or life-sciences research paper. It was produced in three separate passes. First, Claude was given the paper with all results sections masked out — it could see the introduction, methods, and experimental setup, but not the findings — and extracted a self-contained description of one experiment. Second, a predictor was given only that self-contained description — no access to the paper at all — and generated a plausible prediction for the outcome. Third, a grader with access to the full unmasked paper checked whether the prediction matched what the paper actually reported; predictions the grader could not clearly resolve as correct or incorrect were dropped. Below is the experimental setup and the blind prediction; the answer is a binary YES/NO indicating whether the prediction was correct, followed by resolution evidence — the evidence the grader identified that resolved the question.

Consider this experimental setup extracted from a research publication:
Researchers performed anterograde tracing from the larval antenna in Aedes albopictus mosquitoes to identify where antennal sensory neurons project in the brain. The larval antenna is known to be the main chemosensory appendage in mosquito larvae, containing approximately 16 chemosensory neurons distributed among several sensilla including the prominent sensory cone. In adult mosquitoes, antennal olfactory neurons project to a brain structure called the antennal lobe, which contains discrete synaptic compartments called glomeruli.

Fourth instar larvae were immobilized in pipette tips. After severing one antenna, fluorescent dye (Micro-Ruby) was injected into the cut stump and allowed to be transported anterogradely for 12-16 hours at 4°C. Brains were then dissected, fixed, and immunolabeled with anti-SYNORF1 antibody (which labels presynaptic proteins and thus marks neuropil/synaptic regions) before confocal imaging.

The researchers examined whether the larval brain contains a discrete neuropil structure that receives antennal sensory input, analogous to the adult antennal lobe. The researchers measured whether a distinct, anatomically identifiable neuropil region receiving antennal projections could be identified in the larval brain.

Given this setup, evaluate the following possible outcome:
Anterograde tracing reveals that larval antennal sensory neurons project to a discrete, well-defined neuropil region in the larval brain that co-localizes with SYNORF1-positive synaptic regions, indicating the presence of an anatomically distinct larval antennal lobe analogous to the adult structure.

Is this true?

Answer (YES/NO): YES